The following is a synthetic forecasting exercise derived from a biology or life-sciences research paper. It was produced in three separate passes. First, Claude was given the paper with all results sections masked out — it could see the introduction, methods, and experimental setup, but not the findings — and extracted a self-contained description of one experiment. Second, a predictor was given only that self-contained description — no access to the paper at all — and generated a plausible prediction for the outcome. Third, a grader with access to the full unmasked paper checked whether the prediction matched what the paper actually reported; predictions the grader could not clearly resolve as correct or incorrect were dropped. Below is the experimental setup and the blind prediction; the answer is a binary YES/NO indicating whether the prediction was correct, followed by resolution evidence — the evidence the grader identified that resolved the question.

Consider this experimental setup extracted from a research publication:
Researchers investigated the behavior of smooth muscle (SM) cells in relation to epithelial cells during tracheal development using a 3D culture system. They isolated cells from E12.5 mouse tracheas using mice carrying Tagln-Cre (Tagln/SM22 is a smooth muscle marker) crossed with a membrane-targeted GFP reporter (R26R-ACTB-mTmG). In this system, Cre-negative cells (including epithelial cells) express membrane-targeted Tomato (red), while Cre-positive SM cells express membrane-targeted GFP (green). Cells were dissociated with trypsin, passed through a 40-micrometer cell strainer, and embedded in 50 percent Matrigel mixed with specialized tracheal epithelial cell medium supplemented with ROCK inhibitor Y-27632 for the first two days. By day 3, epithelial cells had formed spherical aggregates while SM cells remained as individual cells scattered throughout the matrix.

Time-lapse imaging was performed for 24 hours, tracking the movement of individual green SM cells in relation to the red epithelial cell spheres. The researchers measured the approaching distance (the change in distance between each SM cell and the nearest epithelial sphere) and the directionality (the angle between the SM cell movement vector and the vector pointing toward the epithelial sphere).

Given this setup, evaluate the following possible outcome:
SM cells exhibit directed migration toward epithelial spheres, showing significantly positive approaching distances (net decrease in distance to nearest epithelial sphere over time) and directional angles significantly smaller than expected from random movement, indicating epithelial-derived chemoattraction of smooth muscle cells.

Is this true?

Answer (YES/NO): YES